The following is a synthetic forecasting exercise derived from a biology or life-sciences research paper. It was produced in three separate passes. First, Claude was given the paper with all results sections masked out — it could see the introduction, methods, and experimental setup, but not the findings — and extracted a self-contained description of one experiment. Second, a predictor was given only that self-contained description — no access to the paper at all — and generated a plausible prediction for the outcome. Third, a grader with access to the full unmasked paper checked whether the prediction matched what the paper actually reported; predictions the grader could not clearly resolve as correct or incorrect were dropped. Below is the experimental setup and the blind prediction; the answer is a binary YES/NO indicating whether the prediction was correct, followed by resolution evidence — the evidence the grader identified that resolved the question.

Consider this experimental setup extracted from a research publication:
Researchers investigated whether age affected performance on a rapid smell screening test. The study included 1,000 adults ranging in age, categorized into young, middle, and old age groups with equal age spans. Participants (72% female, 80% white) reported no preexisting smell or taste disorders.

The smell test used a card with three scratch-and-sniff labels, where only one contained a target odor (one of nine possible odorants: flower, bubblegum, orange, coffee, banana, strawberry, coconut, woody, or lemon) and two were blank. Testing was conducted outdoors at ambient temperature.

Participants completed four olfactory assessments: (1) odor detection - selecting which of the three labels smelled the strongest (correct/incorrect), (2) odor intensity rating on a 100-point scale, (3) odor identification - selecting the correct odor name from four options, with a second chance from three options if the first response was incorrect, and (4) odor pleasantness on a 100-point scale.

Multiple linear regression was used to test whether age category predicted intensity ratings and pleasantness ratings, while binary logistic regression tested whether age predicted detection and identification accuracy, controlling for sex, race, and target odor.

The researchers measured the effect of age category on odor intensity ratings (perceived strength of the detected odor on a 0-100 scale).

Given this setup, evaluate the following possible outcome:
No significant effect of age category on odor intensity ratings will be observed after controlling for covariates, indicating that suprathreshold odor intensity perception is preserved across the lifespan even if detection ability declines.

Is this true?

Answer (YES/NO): NO